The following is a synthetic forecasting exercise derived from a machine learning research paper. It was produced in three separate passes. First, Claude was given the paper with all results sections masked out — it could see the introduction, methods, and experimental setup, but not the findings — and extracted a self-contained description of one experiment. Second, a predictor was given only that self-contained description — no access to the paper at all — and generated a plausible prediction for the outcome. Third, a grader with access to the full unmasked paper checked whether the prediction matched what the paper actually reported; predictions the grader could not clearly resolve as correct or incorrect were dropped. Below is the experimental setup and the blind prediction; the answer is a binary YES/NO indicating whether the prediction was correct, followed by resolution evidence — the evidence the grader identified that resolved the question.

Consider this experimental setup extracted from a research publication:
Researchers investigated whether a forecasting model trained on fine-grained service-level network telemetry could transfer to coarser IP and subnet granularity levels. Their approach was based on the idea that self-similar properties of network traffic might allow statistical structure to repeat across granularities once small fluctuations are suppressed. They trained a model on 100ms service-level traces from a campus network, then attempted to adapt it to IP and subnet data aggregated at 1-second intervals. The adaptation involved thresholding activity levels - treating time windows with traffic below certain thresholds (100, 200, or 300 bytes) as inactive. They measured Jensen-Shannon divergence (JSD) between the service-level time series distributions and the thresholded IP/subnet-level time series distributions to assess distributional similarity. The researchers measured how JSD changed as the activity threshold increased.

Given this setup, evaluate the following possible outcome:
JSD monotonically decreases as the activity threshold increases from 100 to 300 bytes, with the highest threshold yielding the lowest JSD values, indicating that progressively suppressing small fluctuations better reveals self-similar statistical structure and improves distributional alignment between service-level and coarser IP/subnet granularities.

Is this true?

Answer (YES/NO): YES